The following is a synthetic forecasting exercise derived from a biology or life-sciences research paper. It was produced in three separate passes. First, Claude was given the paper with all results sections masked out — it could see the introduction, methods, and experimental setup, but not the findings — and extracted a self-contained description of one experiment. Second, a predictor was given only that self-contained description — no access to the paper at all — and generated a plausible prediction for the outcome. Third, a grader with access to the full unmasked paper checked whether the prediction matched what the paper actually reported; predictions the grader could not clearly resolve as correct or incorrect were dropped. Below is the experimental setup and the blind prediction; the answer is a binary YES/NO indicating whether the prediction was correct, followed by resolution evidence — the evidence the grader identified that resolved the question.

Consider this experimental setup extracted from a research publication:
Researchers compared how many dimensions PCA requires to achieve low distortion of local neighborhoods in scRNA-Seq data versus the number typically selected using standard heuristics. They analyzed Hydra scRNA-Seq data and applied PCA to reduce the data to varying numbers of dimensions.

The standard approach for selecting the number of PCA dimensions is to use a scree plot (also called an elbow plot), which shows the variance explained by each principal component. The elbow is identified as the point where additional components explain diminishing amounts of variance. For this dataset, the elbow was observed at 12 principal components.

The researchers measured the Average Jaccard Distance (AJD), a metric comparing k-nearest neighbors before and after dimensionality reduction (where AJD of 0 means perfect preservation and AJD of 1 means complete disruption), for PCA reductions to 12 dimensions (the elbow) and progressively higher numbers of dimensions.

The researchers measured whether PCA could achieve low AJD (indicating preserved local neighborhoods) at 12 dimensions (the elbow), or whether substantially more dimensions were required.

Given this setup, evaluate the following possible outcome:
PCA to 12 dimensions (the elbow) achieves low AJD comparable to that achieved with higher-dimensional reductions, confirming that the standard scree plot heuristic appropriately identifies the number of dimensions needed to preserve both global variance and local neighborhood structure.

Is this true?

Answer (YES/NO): NO